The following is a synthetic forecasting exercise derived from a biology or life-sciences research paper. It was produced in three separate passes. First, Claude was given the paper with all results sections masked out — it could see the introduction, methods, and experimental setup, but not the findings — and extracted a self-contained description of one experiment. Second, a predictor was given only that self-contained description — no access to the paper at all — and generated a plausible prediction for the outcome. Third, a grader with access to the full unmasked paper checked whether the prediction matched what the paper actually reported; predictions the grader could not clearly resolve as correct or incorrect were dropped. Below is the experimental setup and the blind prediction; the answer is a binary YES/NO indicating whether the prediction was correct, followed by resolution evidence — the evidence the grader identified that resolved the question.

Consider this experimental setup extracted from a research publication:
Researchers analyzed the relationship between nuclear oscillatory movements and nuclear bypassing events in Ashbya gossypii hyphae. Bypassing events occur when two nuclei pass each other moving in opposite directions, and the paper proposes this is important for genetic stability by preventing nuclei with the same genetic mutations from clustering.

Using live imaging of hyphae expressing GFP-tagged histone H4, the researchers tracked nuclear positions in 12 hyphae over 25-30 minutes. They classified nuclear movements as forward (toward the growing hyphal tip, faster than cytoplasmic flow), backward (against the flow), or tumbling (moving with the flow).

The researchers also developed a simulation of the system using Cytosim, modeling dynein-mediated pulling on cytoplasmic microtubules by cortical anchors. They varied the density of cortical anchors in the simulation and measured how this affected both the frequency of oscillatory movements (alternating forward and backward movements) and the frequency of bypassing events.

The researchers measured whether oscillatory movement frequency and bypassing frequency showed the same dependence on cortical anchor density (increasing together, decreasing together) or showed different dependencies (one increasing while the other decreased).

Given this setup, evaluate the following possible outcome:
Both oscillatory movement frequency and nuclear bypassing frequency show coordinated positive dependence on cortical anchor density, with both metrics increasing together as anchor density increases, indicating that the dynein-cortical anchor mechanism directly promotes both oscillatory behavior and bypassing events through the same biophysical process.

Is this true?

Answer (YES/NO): YES